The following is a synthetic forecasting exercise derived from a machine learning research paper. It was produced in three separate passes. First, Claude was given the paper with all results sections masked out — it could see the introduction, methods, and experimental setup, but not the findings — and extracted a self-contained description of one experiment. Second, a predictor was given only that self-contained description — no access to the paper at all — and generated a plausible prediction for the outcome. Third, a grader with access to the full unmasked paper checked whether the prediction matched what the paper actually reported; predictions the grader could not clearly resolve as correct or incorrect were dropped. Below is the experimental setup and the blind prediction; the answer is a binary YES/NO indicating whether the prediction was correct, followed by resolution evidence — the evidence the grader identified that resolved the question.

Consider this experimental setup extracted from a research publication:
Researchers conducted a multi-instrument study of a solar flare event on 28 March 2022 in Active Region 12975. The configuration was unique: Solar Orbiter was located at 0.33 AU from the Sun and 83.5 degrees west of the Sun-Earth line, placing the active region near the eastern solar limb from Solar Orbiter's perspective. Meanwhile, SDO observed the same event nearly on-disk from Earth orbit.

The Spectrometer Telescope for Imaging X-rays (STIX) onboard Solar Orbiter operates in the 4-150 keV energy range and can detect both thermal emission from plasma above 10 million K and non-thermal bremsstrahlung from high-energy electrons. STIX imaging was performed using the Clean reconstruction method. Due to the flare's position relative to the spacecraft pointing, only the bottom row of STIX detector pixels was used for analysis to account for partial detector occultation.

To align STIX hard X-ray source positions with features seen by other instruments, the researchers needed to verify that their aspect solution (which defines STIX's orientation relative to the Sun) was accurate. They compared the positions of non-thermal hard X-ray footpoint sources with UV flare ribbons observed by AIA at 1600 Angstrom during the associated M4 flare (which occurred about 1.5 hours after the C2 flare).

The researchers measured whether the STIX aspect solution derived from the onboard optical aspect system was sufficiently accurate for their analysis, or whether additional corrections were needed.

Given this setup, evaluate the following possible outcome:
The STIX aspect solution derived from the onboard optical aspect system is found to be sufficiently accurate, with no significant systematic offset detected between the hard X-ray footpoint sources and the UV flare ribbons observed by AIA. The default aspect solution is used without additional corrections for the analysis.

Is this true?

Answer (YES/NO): NO